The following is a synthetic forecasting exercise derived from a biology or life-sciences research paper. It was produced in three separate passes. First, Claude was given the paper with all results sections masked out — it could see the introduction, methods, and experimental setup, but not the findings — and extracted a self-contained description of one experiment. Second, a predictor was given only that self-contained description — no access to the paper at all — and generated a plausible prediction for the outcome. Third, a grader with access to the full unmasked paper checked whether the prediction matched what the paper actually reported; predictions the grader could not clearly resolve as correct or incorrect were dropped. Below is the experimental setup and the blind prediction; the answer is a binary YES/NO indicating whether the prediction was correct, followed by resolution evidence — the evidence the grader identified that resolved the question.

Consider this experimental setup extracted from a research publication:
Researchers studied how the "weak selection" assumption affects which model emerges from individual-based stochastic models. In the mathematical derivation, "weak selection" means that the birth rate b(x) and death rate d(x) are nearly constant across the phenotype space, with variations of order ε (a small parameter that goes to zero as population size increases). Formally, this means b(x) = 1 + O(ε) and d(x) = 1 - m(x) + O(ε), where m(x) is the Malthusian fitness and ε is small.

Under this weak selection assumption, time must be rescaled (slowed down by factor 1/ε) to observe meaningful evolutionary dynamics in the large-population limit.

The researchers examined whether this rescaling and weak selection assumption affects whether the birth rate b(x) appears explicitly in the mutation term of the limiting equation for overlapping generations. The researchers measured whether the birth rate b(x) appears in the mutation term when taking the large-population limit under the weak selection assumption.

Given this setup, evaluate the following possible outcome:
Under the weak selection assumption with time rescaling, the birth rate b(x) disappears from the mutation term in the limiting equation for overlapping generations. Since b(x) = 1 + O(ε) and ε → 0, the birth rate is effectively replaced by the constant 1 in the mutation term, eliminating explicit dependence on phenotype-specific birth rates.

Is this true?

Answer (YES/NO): YES